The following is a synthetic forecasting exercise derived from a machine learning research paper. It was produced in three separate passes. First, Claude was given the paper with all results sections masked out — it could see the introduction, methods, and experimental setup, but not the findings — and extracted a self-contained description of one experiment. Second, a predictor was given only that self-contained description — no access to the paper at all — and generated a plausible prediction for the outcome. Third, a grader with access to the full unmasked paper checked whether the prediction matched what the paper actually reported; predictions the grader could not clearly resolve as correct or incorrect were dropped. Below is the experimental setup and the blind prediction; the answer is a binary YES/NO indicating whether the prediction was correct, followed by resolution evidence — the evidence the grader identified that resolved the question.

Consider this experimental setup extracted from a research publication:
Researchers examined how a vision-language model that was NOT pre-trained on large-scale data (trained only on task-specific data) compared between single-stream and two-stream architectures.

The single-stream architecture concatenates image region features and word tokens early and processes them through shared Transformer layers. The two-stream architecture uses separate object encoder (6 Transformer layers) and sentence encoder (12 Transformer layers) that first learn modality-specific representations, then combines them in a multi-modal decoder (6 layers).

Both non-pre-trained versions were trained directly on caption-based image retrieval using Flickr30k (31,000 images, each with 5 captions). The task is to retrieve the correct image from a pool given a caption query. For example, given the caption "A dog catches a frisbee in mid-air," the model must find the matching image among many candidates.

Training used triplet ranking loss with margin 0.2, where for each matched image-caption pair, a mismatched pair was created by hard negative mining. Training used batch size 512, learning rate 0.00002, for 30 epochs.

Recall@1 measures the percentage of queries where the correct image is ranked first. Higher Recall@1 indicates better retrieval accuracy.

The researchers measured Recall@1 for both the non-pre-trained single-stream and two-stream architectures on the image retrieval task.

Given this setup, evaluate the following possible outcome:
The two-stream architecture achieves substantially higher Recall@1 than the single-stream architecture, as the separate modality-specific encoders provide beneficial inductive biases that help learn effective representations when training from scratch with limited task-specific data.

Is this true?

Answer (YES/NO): NO